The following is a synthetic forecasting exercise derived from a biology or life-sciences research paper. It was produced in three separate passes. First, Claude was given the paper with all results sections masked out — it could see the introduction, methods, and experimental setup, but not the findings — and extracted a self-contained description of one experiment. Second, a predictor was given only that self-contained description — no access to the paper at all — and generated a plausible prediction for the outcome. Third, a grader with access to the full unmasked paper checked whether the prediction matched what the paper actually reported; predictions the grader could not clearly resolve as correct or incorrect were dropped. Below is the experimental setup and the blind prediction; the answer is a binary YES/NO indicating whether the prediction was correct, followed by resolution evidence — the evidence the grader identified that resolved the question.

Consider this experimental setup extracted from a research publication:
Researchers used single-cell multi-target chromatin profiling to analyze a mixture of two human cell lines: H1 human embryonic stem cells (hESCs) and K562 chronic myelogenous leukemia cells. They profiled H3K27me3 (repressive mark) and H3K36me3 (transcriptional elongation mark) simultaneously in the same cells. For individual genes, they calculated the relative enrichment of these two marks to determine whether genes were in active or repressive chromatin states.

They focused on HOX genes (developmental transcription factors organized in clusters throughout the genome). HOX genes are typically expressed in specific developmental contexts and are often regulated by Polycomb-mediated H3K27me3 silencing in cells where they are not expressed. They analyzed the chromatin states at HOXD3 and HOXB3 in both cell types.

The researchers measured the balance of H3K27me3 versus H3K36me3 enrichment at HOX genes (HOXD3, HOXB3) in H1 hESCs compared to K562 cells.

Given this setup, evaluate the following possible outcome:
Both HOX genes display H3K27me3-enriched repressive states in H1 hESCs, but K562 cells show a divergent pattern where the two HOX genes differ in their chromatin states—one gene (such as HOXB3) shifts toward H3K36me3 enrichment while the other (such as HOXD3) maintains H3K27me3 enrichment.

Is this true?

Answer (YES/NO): YES